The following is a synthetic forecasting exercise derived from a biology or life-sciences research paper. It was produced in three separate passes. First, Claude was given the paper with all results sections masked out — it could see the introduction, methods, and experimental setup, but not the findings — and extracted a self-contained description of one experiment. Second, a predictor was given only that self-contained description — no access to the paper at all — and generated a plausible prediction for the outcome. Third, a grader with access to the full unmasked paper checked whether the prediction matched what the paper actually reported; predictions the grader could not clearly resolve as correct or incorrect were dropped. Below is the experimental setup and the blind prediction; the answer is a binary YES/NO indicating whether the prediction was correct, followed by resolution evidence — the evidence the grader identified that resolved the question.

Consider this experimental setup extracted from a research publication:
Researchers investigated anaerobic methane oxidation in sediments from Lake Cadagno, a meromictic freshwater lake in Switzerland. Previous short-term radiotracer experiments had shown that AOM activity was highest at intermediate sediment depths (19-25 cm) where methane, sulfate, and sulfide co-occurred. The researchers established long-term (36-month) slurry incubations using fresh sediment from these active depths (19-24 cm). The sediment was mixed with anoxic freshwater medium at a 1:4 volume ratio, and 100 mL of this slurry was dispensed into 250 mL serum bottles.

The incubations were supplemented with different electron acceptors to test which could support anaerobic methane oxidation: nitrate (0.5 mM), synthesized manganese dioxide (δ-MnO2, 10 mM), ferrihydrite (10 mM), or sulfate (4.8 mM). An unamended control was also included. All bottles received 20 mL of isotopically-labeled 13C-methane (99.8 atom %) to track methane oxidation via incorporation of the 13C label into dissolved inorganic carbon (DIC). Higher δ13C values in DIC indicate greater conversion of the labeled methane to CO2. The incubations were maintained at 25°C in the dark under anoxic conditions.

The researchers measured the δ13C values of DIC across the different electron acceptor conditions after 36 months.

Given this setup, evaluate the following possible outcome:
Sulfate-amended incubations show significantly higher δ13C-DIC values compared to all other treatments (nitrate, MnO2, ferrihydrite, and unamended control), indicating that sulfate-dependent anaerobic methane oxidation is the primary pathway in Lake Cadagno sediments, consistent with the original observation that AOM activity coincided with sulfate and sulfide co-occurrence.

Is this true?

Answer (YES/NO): NO